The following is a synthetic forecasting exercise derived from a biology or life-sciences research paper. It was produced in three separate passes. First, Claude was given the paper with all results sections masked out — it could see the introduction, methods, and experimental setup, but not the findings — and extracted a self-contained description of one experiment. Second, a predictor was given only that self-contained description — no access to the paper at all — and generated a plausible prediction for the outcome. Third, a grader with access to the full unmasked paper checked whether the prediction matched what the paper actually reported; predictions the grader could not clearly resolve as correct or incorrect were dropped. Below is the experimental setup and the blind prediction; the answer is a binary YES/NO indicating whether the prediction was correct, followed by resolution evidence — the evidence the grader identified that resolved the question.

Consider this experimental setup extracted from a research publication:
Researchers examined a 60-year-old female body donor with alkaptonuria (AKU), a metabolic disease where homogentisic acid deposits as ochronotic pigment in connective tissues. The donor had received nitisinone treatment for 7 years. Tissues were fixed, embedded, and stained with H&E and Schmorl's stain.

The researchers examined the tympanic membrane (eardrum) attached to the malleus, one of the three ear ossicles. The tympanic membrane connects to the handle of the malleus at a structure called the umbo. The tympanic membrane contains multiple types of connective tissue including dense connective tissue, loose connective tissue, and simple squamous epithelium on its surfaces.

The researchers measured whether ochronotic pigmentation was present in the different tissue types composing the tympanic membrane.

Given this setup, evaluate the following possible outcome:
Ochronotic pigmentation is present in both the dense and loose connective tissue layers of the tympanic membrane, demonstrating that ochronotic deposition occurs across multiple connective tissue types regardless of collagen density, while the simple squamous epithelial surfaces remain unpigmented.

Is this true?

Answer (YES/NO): NO